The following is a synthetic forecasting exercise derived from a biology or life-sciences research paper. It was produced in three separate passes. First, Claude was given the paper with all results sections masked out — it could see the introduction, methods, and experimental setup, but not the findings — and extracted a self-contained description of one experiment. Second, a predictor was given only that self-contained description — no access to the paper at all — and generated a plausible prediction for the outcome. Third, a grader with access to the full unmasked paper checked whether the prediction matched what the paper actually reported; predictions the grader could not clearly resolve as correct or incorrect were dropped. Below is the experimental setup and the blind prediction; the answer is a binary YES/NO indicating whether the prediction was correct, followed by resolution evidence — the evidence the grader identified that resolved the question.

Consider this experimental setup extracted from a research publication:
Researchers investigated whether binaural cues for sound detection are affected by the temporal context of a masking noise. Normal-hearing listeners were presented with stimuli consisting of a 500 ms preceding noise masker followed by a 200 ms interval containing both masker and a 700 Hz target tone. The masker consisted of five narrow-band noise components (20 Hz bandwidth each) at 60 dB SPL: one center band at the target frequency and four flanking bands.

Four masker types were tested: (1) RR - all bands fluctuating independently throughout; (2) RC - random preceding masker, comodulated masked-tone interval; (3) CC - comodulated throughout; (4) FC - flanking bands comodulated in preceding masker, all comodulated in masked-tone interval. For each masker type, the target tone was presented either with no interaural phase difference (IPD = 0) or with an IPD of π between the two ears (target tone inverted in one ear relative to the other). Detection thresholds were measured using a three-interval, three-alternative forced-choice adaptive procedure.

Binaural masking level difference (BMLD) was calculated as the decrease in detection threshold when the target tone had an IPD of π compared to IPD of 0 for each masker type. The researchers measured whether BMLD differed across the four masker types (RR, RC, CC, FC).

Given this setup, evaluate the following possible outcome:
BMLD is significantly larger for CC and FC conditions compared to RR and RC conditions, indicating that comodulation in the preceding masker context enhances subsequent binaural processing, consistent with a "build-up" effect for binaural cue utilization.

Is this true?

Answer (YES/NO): NO